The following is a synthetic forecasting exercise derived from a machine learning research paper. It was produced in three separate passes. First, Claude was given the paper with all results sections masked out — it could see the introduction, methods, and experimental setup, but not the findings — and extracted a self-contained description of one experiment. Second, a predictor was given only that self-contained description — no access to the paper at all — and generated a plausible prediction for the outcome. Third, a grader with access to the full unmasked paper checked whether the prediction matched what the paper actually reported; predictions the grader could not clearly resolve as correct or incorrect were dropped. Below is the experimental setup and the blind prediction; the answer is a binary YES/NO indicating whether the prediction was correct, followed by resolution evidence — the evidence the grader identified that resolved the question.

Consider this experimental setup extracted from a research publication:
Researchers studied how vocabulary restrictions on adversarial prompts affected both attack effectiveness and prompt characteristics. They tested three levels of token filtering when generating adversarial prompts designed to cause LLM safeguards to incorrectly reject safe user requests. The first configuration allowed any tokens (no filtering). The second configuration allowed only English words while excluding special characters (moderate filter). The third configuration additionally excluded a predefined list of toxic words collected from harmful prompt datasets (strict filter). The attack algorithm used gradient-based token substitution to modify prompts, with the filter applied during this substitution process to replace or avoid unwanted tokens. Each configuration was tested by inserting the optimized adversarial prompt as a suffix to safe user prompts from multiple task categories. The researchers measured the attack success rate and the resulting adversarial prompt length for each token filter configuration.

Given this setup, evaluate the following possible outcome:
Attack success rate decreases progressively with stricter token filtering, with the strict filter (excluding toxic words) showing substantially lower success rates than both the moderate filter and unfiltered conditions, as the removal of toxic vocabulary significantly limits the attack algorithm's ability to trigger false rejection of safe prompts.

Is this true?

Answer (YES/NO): NO